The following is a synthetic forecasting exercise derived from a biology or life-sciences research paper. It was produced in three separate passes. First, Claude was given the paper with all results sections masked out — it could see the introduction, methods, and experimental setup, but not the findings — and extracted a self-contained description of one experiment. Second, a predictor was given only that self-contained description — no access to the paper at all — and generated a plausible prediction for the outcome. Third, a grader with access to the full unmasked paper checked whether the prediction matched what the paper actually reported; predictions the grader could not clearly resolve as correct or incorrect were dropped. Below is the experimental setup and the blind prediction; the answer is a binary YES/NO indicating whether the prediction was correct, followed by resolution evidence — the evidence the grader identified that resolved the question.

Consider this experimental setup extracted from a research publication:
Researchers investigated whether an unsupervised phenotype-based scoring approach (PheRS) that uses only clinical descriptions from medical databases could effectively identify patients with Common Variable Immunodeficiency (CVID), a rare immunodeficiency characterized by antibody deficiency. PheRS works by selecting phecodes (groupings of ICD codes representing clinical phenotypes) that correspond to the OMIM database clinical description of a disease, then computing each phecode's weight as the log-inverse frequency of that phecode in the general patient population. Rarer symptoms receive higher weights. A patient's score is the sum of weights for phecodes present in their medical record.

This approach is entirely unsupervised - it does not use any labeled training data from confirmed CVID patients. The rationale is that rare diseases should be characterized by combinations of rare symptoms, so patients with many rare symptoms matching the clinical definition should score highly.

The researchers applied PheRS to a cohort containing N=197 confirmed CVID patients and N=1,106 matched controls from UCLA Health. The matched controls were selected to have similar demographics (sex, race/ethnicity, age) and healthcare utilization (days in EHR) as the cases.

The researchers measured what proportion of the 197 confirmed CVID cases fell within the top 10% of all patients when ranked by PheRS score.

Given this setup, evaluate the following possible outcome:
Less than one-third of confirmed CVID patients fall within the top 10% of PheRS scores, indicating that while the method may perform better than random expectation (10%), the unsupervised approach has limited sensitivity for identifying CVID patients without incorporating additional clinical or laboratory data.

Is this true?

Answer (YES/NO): NO